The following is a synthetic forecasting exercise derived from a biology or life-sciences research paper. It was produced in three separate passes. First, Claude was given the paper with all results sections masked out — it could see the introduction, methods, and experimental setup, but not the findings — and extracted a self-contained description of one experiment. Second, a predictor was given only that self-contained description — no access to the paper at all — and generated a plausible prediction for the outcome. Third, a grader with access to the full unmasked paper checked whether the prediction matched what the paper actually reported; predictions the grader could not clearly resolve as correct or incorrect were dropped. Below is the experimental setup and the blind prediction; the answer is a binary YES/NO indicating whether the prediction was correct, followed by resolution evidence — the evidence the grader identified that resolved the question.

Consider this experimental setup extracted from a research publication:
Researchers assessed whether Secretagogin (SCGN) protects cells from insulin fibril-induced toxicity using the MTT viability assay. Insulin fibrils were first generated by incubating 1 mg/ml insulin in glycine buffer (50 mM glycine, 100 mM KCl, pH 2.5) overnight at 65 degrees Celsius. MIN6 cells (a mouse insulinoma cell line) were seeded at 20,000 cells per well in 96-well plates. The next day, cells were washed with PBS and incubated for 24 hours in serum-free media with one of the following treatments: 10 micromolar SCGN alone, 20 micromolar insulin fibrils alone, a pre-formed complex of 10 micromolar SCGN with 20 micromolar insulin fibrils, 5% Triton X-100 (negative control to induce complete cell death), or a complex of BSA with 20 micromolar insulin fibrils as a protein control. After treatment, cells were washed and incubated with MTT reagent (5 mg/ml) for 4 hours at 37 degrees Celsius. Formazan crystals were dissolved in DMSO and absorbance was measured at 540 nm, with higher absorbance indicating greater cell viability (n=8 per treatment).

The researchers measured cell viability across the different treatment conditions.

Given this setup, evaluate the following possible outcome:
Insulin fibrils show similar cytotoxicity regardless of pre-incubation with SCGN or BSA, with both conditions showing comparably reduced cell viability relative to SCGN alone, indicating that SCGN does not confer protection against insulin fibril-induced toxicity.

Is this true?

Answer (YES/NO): NO